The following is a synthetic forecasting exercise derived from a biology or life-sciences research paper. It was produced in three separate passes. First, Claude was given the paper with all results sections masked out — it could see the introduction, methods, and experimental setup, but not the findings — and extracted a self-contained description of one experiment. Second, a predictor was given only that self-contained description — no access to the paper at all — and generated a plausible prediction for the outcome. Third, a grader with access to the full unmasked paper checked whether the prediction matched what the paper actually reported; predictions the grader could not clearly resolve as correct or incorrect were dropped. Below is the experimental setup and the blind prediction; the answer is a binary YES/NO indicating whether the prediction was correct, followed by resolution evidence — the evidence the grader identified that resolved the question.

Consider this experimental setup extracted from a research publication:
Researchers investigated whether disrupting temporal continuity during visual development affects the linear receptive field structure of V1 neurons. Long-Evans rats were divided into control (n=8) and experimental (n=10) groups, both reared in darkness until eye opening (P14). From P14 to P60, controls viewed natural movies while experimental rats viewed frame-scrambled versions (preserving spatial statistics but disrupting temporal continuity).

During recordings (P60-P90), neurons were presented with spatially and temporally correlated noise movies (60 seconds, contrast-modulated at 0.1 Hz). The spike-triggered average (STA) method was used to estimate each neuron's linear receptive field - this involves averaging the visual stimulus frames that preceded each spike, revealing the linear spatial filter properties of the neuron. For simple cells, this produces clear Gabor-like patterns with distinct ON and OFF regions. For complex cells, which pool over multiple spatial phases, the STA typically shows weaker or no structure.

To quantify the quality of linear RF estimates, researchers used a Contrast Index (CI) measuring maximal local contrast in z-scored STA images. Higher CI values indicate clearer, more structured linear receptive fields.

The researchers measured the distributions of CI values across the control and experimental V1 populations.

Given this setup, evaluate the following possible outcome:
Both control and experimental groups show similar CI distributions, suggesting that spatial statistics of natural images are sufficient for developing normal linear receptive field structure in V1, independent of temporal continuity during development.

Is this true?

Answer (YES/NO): YES